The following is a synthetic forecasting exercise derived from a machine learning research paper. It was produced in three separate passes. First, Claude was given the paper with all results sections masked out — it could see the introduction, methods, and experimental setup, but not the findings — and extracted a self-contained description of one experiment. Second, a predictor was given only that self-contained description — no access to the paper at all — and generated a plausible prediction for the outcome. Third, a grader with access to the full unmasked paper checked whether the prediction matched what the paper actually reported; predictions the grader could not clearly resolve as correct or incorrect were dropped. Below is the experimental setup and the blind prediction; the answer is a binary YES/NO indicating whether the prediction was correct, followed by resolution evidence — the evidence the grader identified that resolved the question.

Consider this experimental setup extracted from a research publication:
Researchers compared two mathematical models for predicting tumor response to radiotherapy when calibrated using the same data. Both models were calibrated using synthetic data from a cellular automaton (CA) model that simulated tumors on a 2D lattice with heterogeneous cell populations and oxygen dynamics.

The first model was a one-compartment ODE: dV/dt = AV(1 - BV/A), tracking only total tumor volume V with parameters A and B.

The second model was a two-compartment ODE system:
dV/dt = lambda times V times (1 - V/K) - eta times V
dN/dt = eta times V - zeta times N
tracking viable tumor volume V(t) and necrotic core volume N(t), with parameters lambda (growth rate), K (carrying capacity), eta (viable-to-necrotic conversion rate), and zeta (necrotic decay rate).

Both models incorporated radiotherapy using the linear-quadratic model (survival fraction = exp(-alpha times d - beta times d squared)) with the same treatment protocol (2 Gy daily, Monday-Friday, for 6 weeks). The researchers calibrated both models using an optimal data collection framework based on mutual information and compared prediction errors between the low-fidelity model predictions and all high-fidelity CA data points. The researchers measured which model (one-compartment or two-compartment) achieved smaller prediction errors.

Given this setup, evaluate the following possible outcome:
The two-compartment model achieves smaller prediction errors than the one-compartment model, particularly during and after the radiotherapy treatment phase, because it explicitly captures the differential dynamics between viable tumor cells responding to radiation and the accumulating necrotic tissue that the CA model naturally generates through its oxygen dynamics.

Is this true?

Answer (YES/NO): YES